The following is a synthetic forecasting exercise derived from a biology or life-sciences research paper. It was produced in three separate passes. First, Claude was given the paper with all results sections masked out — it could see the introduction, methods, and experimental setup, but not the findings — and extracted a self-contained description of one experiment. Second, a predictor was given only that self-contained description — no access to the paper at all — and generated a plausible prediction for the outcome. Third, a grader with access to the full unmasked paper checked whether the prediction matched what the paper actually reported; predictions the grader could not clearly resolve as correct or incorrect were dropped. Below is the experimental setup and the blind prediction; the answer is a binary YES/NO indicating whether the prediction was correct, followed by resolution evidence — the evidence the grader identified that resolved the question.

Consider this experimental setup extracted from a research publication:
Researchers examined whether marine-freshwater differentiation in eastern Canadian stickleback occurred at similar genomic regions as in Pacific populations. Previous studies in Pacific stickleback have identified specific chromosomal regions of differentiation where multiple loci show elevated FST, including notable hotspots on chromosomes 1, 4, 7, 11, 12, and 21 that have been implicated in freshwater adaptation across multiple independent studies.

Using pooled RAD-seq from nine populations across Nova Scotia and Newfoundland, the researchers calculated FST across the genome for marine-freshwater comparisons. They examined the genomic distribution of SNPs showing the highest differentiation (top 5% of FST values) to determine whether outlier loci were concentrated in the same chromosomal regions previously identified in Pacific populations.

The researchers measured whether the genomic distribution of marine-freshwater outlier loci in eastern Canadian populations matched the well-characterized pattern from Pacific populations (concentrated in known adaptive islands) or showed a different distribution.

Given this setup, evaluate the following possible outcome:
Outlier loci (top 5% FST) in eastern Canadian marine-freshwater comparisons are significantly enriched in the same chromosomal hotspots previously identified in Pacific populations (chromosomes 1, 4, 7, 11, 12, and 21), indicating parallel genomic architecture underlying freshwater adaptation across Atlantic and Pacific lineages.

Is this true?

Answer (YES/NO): NO